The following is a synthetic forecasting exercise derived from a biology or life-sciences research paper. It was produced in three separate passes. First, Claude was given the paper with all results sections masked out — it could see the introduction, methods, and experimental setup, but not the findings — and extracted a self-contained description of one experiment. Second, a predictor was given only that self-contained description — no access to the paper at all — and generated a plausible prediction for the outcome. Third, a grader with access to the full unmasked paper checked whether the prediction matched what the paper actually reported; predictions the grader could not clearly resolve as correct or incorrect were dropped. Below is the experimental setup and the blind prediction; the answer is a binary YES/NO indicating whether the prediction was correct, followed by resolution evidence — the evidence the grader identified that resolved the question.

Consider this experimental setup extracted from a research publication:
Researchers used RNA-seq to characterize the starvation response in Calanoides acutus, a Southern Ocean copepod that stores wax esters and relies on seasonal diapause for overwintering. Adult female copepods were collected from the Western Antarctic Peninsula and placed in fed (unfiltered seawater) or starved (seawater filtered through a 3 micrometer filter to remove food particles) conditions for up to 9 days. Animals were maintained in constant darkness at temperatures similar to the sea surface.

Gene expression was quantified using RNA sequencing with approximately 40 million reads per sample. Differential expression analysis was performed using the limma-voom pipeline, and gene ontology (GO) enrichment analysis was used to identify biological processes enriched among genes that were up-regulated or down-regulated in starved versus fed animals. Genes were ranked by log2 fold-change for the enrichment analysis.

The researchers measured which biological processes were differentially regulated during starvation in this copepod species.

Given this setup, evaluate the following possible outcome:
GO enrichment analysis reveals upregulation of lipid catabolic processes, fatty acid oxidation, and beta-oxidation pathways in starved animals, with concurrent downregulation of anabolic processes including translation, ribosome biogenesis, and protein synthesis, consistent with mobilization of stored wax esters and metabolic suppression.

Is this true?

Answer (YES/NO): NO